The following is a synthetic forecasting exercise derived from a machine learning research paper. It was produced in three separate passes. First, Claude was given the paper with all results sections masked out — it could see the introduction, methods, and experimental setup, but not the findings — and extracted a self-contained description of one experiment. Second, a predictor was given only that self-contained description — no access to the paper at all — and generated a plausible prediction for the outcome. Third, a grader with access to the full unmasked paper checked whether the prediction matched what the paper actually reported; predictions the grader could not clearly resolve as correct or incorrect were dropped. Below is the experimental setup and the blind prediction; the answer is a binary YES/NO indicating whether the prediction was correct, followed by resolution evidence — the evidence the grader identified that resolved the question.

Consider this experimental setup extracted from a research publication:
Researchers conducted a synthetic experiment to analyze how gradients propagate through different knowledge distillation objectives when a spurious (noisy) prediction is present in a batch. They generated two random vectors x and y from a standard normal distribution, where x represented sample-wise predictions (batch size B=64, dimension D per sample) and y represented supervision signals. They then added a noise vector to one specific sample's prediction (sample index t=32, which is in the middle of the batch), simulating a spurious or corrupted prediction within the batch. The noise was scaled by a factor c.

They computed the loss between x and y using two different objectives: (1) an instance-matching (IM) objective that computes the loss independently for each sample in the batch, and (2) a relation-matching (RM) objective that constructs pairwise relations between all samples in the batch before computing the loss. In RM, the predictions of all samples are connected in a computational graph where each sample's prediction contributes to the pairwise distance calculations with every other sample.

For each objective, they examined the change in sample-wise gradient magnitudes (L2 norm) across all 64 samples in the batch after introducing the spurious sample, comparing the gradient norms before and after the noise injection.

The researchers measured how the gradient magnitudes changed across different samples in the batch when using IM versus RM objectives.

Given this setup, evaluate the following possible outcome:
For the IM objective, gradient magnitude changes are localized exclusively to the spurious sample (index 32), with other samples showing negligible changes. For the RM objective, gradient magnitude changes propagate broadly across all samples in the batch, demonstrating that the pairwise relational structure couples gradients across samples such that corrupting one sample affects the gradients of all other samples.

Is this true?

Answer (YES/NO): YES